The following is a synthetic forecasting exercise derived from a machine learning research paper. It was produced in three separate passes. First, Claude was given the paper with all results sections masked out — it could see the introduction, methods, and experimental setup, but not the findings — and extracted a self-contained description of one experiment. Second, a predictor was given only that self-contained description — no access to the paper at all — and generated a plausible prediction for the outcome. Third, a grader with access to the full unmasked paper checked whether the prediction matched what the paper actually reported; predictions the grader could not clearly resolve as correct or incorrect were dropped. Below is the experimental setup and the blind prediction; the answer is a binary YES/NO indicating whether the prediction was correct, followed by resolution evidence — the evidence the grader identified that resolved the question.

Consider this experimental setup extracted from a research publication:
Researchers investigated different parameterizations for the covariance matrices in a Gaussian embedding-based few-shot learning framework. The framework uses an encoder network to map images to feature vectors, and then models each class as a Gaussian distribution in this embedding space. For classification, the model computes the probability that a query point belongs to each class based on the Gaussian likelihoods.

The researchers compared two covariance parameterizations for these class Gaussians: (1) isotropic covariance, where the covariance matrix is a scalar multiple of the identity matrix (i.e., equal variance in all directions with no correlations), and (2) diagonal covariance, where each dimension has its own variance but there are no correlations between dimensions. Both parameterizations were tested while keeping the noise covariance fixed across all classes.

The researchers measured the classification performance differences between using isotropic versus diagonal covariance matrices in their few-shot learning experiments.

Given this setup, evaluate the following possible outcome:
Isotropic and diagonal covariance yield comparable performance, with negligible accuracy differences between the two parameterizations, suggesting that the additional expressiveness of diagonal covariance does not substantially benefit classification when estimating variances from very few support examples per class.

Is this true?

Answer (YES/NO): YES